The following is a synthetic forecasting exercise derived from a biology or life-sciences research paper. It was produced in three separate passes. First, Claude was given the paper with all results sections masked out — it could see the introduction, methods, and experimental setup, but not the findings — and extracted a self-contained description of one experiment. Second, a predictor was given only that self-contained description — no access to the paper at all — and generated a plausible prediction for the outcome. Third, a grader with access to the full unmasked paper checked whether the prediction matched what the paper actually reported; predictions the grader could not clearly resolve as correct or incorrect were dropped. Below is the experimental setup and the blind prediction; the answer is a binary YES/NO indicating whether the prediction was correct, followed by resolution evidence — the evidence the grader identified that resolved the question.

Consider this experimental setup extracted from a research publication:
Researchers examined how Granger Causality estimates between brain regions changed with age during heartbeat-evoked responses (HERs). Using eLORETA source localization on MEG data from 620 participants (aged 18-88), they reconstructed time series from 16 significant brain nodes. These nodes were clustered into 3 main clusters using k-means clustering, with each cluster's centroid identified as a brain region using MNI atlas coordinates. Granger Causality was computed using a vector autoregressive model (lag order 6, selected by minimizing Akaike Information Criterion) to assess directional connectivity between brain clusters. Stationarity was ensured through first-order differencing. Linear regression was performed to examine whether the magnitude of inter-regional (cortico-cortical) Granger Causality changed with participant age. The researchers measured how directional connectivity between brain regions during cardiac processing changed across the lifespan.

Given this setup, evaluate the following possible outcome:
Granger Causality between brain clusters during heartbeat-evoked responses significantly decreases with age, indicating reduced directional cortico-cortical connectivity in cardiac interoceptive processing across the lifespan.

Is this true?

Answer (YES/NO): NO